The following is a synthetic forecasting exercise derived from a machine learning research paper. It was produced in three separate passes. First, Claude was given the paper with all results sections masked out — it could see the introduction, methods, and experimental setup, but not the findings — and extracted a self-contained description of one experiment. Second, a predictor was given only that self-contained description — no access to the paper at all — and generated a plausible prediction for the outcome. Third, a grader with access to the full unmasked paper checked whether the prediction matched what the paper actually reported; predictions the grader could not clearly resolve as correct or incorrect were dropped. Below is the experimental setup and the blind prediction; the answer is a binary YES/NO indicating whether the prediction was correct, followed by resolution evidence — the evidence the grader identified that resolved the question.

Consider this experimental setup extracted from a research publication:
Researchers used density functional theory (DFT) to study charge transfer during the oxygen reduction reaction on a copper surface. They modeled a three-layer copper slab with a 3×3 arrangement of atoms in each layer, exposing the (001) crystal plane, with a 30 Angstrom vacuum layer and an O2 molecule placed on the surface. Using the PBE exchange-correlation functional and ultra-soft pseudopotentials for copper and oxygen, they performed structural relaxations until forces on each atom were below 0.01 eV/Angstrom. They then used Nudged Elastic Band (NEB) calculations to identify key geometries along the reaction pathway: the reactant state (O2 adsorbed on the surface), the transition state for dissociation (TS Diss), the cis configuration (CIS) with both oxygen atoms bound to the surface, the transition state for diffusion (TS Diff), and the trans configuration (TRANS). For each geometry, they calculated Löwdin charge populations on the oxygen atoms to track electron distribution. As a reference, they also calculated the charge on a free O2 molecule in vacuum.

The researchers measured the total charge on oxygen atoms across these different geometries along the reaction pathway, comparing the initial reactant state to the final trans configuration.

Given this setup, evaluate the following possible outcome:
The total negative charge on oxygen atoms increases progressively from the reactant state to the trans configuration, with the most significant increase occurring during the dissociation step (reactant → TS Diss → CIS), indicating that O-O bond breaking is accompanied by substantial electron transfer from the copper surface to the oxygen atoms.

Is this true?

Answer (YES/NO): YES